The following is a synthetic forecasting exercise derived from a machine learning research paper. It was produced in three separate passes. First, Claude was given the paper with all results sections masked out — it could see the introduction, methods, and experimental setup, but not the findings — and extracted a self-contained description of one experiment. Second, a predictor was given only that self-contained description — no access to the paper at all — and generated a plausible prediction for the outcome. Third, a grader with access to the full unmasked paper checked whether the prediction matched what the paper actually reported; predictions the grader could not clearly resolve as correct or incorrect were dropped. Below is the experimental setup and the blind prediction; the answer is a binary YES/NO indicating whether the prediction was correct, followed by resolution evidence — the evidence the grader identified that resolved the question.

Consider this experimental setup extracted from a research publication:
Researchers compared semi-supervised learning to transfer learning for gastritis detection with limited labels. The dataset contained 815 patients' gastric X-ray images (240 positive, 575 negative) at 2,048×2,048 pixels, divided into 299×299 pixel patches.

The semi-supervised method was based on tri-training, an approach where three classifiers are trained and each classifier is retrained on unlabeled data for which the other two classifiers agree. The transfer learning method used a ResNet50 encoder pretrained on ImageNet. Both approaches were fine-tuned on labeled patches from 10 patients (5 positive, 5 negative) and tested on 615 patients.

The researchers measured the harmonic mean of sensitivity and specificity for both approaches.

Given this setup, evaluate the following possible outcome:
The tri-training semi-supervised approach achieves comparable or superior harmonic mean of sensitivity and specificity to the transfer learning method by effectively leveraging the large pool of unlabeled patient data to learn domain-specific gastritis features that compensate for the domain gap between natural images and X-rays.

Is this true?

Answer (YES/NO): YES